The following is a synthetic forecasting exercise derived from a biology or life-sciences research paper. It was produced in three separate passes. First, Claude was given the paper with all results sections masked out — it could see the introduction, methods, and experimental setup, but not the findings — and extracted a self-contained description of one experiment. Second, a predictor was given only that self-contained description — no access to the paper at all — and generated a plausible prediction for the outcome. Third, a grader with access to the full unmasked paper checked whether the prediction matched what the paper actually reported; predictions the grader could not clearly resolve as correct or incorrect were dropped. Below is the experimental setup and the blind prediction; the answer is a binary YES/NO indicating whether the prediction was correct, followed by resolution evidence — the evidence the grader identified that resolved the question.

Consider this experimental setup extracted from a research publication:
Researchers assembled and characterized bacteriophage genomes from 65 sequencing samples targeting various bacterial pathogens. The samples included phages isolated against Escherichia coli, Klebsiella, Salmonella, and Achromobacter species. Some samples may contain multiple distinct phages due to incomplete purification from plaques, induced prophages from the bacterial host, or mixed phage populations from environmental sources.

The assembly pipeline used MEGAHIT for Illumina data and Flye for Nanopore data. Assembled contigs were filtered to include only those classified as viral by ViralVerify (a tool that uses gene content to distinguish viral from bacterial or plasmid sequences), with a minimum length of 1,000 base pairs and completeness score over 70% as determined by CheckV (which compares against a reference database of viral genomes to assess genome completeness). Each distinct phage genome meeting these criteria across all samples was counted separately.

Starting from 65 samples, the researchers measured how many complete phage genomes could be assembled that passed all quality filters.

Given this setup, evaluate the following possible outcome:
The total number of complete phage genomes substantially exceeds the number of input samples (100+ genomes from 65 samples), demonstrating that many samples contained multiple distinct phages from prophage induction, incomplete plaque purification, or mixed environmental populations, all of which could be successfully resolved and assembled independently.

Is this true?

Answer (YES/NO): NO